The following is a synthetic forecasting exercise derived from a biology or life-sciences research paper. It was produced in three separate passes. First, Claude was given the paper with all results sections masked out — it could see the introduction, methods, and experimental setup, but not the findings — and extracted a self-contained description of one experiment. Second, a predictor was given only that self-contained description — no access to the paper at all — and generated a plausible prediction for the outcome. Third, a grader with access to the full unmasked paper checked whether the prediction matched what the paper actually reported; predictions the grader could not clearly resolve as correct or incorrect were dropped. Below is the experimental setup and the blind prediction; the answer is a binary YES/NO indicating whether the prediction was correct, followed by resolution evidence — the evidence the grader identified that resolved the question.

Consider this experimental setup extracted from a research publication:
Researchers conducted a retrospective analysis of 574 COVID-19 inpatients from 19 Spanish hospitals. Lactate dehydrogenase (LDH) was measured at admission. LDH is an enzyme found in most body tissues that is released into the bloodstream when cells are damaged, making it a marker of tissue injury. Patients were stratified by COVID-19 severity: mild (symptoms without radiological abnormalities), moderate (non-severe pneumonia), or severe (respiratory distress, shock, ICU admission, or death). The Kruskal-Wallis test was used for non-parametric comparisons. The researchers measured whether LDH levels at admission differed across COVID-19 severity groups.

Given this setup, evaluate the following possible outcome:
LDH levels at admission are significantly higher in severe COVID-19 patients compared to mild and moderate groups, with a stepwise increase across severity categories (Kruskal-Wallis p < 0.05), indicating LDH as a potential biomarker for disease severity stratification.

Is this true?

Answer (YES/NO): YES